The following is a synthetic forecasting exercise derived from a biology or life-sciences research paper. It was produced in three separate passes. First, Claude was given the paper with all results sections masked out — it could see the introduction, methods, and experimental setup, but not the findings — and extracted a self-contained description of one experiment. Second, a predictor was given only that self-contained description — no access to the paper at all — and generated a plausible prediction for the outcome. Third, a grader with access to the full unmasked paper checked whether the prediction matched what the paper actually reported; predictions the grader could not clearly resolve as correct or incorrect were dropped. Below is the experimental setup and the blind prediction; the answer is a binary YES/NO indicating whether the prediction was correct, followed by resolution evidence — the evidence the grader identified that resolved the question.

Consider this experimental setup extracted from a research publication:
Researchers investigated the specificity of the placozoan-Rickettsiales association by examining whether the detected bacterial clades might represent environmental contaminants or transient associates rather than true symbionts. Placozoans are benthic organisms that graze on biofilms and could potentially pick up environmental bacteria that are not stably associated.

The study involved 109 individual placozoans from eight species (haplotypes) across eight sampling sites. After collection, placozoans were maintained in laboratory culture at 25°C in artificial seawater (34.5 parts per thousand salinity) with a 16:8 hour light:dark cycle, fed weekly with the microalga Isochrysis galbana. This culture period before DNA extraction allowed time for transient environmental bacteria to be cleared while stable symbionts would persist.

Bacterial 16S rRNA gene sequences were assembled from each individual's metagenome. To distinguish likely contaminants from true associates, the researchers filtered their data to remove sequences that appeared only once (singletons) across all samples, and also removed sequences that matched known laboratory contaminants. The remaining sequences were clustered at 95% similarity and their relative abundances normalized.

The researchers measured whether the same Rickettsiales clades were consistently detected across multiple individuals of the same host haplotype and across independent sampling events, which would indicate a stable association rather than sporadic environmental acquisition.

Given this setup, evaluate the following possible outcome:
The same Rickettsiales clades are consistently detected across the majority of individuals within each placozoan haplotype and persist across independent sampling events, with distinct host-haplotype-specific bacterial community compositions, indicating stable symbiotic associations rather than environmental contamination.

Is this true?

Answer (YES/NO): YES